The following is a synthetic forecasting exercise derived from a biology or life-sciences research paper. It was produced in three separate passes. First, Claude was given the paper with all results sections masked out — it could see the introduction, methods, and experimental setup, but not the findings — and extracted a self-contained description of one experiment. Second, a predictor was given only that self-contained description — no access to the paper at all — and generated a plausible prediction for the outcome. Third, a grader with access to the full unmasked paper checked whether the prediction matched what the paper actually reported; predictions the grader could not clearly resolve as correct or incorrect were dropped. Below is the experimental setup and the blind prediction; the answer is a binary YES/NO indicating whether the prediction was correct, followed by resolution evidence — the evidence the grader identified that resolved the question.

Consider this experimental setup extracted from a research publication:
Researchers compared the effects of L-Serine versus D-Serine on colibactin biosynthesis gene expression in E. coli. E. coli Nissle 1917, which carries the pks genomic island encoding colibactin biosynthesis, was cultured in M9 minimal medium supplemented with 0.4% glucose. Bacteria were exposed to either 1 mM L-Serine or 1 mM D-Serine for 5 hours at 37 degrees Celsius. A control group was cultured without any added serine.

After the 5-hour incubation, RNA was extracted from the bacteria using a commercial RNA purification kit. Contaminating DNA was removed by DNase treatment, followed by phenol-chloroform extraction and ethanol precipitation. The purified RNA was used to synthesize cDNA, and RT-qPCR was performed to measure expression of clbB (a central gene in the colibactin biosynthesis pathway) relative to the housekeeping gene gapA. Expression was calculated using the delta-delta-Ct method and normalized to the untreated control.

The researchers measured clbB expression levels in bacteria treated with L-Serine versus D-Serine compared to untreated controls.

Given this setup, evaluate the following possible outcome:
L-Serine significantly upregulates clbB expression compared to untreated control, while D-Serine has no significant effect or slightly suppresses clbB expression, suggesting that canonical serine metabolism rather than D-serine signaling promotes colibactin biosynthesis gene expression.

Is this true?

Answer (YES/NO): NO